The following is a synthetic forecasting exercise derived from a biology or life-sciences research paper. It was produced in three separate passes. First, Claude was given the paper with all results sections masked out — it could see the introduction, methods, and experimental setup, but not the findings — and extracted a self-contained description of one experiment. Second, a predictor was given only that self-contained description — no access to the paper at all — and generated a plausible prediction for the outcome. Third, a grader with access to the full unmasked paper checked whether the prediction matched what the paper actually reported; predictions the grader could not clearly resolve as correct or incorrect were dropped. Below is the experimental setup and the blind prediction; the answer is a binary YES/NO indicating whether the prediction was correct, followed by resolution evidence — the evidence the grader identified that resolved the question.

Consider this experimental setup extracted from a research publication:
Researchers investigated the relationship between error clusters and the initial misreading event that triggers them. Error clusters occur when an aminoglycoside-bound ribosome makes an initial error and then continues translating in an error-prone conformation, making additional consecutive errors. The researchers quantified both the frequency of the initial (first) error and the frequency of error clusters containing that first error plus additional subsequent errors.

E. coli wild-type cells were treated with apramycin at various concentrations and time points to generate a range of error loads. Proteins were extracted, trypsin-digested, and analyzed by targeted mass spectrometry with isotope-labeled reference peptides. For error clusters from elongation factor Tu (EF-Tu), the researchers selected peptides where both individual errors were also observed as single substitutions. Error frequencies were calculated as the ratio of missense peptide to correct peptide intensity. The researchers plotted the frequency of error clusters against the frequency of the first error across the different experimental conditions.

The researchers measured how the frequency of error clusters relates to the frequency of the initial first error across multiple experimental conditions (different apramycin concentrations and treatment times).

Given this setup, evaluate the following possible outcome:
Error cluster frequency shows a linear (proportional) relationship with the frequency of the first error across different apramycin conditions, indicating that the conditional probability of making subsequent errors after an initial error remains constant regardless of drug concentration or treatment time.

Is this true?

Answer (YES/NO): YES